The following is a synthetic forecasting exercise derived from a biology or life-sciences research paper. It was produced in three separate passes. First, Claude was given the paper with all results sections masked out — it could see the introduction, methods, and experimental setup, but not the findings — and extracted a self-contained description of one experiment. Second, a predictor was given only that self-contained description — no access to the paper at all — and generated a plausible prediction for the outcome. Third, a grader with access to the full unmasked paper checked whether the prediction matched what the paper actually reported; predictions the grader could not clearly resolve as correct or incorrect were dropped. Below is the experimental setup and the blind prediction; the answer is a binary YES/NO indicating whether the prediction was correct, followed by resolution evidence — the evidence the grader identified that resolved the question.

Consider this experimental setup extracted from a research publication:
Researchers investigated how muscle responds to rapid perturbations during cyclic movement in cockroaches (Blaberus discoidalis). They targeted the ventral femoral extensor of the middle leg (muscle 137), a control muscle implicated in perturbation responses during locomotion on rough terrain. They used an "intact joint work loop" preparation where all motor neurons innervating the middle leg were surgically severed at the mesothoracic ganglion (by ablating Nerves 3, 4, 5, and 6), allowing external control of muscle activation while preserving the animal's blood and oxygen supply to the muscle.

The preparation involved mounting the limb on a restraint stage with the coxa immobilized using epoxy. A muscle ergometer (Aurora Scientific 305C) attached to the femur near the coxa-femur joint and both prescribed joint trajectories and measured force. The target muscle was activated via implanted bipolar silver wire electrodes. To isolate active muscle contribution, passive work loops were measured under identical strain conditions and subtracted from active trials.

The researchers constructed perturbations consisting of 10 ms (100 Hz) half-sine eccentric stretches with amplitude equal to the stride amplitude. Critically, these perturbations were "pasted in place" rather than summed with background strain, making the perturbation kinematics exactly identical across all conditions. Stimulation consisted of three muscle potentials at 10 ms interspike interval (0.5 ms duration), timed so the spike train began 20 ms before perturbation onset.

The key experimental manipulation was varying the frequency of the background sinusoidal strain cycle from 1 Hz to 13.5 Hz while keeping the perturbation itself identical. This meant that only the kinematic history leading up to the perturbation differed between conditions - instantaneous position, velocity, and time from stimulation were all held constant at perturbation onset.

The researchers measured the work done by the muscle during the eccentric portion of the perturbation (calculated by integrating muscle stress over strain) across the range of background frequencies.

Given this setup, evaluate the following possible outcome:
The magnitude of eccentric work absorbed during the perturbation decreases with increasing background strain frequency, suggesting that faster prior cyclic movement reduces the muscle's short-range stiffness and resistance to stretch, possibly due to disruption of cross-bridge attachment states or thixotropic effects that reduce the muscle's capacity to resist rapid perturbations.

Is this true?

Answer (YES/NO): NO